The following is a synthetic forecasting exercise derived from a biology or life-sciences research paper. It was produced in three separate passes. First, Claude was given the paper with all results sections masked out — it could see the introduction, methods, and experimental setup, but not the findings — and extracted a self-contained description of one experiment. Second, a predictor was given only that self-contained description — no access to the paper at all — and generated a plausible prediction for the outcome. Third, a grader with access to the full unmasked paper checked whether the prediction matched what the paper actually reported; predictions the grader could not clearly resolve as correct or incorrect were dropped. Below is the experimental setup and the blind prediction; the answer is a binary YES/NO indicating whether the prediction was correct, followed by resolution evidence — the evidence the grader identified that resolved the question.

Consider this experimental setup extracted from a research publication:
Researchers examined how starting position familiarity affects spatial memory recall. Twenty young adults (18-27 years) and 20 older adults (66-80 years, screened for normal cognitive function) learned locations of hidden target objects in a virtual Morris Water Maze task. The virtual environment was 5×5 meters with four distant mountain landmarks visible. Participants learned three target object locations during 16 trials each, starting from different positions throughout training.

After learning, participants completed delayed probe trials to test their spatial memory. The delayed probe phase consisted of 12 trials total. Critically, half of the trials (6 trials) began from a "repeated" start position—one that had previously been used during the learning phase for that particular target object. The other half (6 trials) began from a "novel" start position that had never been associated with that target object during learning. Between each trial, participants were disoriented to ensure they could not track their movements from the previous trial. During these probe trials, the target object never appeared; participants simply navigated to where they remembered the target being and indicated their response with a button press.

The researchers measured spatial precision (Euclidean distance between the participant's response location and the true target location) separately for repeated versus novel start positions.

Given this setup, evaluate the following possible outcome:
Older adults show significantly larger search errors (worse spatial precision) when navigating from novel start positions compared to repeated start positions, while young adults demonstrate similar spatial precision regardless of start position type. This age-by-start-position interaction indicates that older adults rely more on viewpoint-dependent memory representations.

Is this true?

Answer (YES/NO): NO